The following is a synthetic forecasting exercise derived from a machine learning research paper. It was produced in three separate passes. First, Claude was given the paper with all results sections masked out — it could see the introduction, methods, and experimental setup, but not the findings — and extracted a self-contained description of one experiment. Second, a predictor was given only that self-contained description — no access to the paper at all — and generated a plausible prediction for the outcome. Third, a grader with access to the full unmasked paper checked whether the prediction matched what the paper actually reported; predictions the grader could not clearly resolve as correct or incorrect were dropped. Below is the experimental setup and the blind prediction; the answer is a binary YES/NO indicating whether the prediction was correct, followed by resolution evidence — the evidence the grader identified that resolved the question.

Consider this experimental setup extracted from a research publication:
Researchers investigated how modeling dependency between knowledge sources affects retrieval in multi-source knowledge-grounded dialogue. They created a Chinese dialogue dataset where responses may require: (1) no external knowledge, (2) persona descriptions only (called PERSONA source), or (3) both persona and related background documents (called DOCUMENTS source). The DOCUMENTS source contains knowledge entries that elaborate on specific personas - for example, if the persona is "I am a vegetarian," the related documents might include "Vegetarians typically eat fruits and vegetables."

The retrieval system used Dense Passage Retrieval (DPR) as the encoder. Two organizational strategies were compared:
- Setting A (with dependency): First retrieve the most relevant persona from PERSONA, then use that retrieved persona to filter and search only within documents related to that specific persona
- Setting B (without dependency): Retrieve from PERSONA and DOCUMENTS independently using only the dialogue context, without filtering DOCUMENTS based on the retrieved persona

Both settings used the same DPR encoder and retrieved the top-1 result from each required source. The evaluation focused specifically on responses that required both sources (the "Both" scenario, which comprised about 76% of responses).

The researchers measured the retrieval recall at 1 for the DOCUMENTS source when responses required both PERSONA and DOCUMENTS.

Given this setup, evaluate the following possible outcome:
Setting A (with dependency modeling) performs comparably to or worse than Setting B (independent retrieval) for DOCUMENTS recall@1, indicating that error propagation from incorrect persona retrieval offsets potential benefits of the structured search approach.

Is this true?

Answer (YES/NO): NO